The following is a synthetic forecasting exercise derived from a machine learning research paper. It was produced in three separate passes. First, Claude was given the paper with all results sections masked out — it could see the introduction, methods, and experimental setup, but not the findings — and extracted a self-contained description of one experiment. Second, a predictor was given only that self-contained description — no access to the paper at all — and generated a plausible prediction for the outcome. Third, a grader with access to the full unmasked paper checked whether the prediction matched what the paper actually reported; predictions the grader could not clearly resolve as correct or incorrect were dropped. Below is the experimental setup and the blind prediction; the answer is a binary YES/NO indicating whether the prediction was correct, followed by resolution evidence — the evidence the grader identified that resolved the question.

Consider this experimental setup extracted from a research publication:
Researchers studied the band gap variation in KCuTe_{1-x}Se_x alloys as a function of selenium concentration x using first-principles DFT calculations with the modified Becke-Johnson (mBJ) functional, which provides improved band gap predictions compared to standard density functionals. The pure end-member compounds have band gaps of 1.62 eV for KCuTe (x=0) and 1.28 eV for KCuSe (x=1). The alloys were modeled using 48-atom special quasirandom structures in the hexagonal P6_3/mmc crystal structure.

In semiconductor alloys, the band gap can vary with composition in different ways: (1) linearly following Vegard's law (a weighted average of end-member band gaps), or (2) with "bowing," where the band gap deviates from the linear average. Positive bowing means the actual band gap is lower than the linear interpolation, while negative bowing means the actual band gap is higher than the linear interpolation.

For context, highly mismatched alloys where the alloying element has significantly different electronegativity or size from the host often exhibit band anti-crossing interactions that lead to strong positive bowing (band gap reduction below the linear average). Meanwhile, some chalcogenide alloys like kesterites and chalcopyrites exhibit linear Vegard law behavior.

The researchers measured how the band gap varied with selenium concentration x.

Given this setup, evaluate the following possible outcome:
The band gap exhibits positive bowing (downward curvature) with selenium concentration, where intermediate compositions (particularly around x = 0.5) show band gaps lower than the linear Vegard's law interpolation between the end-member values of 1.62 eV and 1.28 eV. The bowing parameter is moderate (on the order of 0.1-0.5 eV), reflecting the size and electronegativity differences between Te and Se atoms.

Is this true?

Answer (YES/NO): NO